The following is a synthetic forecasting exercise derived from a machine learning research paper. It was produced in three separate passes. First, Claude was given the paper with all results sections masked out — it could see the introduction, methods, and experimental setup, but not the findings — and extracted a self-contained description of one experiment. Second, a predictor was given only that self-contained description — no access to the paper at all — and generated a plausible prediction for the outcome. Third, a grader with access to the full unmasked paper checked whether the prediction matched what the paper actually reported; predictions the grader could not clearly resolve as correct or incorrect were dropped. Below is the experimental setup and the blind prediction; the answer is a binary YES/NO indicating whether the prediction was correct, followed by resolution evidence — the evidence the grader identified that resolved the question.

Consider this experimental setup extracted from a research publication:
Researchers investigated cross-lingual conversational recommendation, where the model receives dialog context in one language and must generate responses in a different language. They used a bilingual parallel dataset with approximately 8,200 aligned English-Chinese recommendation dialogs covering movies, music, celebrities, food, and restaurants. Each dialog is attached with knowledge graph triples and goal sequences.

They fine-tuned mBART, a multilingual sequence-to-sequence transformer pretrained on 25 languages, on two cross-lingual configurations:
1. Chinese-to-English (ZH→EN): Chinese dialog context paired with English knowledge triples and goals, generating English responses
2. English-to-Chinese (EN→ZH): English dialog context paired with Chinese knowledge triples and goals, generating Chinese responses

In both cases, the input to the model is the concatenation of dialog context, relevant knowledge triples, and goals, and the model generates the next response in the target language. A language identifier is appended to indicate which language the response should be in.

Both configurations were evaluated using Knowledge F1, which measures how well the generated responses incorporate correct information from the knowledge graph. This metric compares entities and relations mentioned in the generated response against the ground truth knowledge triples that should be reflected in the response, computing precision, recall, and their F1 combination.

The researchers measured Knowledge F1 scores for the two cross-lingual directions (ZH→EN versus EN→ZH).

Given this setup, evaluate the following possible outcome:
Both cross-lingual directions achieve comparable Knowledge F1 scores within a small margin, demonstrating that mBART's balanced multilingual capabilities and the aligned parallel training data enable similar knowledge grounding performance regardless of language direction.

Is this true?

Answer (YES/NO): NO